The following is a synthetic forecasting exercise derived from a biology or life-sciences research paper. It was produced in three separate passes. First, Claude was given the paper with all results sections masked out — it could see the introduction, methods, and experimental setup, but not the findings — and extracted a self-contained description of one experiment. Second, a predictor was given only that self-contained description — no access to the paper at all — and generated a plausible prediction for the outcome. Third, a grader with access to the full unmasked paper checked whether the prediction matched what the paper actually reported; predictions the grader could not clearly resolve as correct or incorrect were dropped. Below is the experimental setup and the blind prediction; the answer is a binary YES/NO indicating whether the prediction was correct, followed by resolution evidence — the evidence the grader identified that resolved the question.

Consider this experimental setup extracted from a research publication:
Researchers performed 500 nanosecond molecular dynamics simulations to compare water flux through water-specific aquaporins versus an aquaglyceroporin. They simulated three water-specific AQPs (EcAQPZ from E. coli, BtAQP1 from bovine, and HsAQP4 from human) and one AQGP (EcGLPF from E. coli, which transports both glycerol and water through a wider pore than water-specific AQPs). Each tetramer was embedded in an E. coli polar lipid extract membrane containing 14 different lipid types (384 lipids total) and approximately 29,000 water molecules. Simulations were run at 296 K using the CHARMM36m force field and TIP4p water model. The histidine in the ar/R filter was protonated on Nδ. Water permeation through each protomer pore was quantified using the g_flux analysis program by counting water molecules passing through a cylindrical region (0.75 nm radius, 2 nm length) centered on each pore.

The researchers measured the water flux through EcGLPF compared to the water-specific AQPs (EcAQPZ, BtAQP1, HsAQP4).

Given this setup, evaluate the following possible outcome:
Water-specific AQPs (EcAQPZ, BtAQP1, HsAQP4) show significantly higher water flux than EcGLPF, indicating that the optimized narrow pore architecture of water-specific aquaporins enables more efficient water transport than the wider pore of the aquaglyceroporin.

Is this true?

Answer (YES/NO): NO